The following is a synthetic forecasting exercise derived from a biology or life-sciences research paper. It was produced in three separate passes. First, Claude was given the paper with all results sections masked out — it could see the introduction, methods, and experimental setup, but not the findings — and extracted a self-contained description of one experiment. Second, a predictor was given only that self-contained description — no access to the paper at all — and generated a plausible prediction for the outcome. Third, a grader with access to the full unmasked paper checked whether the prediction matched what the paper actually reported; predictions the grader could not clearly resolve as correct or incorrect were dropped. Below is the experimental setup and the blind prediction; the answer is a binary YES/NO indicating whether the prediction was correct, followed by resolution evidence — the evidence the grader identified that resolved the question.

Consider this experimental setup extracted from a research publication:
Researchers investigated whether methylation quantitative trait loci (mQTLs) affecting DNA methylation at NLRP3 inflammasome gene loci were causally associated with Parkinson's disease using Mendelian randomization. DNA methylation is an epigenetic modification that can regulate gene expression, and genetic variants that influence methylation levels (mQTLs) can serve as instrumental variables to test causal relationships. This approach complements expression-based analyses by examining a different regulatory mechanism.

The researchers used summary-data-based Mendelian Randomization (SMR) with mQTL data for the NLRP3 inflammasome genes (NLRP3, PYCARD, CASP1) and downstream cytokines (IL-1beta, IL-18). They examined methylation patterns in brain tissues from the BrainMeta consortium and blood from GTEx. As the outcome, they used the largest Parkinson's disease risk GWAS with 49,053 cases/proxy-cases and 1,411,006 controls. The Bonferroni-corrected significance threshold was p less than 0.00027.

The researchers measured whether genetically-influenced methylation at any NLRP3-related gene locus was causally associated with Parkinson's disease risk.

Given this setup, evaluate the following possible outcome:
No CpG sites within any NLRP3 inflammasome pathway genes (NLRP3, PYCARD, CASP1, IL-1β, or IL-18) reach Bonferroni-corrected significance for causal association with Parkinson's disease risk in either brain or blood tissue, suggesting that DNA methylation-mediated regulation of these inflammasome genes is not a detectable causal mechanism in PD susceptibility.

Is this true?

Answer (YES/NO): YES